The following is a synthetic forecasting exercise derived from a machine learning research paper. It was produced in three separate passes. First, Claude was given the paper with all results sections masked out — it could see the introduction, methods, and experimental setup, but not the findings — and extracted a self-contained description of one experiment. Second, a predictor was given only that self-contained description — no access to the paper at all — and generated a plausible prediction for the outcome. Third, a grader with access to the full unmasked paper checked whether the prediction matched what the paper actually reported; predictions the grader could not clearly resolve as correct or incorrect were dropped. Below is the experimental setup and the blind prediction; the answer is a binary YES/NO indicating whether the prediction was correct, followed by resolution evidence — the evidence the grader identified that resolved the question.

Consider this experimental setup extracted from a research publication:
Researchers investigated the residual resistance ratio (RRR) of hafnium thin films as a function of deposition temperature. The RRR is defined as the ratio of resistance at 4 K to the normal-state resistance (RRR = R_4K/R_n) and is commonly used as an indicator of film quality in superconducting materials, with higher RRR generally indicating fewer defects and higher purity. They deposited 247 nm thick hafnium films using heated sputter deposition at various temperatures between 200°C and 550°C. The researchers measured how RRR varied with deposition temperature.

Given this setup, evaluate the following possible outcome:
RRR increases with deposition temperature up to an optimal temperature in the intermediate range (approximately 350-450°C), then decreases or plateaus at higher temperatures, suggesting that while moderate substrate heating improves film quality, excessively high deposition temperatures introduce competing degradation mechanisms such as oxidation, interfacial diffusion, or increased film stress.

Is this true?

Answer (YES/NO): NO